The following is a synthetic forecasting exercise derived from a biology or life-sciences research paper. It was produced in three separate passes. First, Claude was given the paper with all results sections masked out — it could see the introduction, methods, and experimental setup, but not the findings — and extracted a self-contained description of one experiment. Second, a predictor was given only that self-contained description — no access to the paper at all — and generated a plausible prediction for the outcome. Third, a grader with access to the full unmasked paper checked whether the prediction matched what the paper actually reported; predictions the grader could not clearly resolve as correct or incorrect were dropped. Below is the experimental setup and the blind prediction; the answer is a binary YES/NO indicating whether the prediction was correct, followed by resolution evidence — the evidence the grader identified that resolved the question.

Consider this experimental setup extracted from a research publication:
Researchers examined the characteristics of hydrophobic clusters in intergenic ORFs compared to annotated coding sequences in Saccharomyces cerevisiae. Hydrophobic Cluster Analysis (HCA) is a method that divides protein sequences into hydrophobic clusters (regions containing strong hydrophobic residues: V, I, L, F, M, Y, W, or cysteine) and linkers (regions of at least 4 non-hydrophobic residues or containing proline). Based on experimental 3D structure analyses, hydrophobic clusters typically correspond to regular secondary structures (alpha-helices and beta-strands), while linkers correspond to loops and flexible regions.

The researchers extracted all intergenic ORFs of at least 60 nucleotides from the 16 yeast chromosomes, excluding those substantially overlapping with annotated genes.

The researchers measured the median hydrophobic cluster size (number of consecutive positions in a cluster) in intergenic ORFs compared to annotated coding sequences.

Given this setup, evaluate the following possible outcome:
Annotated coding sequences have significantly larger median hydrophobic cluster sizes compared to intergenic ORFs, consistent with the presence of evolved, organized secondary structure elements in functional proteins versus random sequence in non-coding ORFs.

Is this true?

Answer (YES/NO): NO